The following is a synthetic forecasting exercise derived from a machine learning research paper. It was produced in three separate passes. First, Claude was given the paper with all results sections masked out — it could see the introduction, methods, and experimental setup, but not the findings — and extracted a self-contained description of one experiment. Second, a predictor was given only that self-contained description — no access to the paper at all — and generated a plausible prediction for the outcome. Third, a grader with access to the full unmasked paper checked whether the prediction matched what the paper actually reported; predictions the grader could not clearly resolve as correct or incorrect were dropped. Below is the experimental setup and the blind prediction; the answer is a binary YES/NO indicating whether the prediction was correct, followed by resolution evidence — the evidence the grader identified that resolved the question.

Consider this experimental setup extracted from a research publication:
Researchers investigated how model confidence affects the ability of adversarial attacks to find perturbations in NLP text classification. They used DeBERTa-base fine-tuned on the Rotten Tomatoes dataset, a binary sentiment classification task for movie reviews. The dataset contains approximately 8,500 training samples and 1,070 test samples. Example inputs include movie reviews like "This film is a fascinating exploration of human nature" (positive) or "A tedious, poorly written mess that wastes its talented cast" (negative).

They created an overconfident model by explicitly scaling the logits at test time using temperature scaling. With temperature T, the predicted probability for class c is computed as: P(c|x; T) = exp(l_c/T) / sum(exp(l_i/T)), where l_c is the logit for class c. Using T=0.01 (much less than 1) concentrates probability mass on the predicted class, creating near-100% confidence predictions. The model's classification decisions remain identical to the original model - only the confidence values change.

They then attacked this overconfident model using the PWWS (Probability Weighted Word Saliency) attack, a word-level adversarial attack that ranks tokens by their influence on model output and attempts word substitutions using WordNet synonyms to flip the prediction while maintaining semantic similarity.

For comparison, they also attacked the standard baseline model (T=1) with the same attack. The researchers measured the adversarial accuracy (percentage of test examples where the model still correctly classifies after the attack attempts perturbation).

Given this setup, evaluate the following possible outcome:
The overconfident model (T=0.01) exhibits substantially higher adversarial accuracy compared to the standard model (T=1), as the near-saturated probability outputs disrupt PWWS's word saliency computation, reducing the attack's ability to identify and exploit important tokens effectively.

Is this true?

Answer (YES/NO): YES